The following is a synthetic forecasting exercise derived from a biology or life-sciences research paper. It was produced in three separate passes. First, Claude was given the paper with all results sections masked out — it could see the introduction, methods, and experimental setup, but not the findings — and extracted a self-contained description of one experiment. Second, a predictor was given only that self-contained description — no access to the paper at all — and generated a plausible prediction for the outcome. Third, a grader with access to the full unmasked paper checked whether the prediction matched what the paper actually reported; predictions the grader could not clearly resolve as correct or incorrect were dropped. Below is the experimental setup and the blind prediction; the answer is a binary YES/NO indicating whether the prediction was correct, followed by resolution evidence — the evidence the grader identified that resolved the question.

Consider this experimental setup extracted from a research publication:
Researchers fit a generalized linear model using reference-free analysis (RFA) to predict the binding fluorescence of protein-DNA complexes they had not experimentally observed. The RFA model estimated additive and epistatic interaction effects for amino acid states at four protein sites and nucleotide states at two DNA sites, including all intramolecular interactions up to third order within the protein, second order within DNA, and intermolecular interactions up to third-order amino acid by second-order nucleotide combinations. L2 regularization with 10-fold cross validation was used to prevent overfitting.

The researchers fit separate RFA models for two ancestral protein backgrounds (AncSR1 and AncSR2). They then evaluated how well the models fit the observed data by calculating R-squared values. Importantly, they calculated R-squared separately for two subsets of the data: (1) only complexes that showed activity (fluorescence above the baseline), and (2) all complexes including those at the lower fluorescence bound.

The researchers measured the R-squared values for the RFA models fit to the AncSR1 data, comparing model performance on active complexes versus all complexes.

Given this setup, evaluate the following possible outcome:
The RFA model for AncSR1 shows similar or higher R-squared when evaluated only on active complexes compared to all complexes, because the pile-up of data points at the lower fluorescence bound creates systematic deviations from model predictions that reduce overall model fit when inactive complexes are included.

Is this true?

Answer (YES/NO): YES